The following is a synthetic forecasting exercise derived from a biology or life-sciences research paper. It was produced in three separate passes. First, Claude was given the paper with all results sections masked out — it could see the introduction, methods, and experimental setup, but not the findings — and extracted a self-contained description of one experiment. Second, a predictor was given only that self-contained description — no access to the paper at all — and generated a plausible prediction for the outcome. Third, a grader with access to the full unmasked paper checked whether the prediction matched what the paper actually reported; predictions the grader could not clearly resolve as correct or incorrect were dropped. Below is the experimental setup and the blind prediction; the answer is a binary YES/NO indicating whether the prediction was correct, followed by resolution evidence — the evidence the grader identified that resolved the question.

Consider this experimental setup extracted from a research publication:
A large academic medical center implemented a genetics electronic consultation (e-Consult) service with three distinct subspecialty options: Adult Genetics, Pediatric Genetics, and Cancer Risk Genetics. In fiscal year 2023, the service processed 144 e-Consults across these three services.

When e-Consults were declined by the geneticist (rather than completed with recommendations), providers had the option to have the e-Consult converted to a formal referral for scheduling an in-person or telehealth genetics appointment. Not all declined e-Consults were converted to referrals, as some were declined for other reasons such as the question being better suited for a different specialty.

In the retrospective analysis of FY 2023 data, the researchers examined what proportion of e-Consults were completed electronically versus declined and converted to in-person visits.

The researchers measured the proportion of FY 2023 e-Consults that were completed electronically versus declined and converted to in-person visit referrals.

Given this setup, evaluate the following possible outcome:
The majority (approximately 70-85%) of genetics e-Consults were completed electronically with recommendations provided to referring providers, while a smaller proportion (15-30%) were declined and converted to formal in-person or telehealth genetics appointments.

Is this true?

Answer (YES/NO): NO